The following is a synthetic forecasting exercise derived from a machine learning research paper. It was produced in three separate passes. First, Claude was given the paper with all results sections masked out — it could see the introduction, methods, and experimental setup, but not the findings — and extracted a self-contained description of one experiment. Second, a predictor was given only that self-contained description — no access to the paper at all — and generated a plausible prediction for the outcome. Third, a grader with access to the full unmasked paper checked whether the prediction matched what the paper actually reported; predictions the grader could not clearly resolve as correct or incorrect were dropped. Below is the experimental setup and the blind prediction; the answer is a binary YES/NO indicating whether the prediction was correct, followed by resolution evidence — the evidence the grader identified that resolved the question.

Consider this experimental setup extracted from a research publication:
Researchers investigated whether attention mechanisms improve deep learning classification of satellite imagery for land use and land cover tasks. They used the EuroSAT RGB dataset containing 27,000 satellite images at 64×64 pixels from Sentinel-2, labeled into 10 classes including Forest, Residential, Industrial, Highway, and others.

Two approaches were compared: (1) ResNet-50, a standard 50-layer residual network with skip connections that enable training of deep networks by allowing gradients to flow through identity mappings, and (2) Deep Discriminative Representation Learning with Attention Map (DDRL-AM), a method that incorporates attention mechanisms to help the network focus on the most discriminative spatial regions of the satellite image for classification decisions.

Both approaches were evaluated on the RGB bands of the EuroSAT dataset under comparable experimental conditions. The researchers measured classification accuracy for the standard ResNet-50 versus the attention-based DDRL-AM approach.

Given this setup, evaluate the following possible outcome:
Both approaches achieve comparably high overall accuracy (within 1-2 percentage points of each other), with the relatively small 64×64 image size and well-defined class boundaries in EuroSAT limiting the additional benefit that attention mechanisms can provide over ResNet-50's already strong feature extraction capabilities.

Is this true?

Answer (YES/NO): YES